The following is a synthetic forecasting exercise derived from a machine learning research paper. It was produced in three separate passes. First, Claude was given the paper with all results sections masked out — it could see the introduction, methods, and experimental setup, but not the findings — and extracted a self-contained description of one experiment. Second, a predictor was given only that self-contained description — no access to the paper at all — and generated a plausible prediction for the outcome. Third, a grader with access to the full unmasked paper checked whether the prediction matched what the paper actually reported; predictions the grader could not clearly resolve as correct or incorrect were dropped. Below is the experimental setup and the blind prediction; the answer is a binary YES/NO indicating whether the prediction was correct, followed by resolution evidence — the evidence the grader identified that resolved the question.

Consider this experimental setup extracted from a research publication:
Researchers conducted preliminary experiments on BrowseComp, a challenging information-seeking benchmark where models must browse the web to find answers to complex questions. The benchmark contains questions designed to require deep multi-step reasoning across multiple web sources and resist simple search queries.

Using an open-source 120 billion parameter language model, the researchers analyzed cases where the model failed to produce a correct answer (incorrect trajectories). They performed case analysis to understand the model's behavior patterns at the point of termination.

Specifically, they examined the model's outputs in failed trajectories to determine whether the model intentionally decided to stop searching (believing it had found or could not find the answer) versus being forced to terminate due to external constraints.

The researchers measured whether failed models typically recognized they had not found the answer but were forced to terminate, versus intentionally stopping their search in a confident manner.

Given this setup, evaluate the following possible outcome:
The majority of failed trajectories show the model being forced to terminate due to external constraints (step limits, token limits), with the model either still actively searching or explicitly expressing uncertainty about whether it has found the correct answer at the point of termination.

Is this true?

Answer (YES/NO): YES